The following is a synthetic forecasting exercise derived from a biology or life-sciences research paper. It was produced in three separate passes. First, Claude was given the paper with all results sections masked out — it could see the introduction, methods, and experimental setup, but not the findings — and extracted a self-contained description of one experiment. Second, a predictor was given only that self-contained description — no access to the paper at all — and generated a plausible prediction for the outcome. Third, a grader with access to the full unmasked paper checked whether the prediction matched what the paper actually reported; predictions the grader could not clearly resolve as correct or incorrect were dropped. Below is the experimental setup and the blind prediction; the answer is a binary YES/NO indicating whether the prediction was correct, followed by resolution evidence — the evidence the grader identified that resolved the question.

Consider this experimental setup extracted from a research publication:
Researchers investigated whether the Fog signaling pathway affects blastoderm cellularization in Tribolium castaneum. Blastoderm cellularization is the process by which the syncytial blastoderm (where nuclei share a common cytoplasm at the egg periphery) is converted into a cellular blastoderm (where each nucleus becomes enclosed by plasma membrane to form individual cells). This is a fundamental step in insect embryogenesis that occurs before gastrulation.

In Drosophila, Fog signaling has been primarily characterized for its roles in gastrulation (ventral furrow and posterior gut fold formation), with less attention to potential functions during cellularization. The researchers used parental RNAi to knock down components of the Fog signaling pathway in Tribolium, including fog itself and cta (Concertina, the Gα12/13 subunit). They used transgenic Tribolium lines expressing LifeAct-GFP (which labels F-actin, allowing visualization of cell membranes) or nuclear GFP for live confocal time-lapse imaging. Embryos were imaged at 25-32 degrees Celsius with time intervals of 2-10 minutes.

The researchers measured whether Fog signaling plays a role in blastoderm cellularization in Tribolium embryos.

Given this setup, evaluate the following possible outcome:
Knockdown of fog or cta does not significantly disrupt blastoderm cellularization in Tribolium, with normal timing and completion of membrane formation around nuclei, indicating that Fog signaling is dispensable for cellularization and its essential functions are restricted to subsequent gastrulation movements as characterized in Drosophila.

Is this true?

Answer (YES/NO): NO